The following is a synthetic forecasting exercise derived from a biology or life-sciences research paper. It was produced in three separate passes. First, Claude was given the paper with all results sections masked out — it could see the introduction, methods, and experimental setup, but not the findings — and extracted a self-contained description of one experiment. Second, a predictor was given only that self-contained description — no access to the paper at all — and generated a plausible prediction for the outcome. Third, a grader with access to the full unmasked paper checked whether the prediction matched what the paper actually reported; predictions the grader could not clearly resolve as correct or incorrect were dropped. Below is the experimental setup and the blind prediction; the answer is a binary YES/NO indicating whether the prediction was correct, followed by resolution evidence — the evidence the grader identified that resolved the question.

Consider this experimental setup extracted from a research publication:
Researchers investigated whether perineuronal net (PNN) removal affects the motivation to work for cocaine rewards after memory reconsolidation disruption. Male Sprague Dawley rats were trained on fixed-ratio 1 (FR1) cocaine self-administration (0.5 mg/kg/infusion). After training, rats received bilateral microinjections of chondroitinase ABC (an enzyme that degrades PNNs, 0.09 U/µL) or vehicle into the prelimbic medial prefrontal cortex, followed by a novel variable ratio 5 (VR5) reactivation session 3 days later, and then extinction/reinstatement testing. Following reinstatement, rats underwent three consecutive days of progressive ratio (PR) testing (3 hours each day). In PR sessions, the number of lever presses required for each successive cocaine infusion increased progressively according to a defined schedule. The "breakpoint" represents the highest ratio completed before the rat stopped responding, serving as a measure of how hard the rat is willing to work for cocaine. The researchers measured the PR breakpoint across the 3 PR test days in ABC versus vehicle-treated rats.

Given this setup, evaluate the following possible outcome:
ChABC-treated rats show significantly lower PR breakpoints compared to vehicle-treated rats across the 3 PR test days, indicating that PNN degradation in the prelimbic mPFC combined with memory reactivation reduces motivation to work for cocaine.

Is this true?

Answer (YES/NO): NO